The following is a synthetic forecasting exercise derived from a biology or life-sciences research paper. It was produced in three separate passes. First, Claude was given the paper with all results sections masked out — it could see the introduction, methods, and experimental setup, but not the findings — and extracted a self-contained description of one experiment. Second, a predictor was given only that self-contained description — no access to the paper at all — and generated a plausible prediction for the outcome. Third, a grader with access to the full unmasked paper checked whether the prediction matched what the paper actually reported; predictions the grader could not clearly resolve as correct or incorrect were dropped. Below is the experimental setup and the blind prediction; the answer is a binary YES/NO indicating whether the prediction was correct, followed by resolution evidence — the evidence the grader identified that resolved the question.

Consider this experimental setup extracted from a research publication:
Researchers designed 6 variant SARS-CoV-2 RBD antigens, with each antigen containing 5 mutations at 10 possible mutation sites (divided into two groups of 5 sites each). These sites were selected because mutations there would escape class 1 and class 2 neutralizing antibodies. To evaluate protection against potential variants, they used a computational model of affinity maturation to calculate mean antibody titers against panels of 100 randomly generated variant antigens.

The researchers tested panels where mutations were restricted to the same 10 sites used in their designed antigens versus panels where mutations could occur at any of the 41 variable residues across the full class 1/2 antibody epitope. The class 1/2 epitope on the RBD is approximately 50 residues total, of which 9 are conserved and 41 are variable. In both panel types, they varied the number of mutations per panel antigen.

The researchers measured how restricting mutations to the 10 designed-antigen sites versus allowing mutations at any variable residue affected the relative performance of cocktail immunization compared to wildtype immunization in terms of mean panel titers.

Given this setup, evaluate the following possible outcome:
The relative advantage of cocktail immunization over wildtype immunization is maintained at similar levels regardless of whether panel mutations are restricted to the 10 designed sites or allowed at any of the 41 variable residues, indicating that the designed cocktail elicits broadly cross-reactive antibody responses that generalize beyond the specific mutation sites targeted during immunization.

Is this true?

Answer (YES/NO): NO